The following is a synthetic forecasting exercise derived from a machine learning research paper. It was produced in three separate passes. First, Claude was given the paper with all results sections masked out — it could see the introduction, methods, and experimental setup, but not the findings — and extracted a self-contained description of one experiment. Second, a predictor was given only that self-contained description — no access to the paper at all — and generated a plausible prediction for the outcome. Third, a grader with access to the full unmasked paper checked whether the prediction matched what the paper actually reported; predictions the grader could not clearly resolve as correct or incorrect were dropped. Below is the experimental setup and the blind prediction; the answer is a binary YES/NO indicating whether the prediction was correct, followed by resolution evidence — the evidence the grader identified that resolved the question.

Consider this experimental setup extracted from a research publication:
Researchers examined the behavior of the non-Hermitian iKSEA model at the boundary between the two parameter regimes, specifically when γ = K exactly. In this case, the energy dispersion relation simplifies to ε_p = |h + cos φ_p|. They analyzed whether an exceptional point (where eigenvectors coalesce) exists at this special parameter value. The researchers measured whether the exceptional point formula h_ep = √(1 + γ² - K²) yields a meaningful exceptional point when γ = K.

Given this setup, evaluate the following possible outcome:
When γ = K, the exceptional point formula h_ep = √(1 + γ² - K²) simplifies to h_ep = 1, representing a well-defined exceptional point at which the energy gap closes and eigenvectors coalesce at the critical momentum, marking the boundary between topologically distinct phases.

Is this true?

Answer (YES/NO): NO